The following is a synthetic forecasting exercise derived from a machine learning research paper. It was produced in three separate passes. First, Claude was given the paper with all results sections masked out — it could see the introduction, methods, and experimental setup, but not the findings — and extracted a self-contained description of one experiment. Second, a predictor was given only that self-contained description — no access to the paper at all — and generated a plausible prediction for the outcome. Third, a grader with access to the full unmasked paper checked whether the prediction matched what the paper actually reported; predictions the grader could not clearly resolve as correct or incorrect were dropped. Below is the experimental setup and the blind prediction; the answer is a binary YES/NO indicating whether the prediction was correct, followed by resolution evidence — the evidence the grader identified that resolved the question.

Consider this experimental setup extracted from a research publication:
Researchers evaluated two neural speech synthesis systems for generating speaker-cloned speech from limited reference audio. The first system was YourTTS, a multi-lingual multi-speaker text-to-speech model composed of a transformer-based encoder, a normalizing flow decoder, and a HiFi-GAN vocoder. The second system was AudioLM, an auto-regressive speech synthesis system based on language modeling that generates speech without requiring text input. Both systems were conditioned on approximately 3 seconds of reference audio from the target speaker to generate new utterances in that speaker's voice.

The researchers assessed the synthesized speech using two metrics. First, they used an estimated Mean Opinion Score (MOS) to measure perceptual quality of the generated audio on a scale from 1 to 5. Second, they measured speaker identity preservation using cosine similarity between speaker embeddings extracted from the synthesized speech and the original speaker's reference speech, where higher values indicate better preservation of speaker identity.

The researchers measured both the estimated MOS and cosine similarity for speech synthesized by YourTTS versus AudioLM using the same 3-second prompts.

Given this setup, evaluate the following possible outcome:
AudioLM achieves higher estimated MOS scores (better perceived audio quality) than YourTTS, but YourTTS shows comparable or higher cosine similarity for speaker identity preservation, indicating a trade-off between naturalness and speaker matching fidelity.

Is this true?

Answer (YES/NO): NO